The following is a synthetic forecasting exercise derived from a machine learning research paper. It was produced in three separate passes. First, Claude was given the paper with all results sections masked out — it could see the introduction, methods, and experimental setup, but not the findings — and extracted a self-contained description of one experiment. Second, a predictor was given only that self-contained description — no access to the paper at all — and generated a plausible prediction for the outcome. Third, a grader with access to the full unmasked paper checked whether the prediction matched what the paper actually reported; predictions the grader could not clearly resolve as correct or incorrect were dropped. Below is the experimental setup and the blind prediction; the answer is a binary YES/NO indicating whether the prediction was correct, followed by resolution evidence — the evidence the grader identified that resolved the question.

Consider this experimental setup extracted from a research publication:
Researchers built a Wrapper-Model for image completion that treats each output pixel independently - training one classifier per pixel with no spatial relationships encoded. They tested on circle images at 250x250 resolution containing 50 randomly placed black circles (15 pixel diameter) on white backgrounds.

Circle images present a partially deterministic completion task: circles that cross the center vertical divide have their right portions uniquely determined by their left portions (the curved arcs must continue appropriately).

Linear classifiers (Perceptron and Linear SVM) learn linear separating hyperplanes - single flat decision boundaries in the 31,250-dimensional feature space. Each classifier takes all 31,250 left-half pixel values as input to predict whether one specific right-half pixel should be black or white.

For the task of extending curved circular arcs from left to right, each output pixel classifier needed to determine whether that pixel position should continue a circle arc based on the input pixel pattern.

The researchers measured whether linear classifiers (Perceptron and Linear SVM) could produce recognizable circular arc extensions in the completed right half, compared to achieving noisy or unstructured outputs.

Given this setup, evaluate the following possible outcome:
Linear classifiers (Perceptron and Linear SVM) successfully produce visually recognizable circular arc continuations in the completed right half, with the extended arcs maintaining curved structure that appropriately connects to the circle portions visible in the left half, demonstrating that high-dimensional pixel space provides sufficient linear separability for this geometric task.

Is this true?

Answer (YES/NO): NO